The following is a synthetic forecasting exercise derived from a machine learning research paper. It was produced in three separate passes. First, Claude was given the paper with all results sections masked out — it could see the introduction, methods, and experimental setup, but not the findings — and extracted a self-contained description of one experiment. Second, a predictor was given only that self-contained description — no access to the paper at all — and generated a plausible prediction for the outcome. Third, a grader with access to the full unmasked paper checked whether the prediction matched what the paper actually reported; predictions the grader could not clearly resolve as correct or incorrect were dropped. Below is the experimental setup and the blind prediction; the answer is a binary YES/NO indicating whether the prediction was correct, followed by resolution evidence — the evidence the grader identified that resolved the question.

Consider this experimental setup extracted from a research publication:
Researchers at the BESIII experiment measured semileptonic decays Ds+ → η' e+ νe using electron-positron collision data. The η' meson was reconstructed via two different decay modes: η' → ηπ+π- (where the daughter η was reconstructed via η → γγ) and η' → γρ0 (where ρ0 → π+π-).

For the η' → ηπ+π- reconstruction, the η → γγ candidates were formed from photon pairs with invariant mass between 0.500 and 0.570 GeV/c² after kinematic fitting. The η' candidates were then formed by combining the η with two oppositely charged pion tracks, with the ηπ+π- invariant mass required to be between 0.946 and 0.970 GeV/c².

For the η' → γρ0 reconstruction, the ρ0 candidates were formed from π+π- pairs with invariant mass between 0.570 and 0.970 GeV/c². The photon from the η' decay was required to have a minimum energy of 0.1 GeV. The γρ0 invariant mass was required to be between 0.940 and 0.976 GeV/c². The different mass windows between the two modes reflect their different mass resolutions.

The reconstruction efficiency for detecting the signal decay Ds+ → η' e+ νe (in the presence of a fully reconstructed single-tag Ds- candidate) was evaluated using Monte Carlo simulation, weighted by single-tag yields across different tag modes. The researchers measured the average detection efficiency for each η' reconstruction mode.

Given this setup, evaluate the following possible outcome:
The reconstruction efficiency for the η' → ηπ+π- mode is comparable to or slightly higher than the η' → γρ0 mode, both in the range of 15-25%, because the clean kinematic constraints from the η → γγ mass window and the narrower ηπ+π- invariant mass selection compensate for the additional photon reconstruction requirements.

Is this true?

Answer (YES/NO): NO